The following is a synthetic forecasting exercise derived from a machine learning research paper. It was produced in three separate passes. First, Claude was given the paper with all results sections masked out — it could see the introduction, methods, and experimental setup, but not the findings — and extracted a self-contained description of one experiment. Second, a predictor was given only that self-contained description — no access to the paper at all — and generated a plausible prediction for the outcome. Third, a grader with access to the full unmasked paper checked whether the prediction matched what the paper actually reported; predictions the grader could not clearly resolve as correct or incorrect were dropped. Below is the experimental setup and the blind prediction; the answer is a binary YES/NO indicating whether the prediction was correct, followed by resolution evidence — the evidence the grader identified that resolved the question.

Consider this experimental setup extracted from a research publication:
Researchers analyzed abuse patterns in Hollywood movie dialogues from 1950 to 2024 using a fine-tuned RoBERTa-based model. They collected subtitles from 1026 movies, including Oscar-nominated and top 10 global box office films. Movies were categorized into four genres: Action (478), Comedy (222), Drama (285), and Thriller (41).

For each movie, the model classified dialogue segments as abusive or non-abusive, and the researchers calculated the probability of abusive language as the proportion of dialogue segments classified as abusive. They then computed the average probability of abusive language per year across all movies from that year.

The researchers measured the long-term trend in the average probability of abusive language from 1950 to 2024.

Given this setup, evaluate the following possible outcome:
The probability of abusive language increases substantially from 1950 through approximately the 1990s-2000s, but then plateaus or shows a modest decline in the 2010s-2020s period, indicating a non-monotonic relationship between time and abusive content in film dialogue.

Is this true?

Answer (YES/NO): NO